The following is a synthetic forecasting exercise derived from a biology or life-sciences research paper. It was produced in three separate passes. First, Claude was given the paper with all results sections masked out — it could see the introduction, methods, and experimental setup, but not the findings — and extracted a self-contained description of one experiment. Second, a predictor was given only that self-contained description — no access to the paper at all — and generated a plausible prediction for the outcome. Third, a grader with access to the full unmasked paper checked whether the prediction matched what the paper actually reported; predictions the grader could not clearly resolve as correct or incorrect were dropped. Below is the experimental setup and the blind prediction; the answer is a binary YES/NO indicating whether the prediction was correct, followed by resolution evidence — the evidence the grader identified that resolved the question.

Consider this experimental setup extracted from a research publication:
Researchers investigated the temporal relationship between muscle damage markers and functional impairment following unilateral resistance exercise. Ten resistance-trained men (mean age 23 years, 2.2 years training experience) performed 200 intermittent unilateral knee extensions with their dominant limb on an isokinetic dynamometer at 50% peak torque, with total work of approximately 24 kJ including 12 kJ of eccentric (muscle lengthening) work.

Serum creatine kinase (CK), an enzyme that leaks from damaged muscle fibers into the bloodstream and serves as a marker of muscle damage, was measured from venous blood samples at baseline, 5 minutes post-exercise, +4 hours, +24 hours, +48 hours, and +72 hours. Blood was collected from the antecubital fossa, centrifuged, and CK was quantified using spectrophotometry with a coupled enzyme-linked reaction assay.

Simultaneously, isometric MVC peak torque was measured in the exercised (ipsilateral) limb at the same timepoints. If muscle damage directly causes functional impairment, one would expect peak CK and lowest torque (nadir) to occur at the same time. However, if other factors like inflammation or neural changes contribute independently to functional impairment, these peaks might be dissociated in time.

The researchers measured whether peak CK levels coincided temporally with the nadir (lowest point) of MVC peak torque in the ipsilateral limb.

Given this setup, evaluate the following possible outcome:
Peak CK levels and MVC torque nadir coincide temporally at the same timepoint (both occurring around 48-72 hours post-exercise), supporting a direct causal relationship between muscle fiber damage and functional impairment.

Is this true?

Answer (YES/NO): NO